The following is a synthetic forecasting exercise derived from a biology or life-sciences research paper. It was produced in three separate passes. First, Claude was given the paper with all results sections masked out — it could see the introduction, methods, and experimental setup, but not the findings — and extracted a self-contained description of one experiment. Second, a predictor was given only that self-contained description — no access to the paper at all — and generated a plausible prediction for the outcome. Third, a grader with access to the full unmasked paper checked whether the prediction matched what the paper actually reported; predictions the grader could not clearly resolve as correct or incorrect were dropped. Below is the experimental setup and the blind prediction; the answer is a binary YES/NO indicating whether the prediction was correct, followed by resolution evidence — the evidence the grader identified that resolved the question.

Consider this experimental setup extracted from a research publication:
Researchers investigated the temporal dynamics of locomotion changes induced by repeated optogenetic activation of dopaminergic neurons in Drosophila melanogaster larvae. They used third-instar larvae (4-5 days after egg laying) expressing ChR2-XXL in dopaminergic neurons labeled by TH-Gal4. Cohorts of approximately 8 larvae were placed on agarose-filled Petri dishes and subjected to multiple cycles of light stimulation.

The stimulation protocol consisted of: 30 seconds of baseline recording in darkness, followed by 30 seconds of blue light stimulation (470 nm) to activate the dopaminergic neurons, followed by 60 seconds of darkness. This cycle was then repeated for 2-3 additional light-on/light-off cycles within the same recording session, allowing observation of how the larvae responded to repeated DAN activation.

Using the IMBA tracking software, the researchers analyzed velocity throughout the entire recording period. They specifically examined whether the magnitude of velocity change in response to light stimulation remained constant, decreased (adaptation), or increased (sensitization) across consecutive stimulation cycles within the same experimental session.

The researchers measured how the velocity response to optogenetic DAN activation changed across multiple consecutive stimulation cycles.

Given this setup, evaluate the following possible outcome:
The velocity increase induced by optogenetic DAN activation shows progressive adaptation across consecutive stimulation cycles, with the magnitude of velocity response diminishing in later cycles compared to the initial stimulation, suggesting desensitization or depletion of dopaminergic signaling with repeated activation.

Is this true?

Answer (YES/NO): NO